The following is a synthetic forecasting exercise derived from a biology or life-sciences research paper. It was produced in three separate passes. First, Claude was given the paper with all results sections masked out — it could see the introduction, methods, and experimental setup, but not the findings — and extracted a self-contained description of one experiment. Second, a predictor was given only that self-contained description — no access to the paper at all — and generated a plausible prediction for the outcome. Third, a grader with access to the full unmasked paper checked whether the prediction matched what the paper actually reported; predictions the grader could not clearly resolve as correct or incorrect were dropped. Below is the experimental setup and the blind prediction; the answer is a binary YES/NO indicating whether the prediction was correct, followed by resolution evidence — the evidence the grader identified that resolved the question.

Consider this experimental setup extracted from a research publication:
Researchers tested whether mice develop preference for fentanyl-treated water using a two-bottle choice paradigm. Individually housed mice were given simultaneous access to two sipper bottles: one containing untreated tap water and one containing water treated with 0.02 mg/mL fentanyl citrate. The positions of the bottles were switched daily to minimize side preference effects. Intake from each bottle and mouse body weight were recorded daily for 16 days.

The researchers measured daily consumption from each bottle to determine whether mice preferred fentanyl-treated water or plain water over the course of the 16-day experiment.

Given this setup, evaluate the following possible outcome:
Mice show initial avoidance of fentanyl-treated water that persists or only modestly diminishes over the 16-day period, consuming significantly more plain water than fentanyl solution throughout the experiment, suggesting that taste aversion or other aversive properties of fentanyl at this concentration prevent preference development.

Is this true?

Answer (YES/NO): NO